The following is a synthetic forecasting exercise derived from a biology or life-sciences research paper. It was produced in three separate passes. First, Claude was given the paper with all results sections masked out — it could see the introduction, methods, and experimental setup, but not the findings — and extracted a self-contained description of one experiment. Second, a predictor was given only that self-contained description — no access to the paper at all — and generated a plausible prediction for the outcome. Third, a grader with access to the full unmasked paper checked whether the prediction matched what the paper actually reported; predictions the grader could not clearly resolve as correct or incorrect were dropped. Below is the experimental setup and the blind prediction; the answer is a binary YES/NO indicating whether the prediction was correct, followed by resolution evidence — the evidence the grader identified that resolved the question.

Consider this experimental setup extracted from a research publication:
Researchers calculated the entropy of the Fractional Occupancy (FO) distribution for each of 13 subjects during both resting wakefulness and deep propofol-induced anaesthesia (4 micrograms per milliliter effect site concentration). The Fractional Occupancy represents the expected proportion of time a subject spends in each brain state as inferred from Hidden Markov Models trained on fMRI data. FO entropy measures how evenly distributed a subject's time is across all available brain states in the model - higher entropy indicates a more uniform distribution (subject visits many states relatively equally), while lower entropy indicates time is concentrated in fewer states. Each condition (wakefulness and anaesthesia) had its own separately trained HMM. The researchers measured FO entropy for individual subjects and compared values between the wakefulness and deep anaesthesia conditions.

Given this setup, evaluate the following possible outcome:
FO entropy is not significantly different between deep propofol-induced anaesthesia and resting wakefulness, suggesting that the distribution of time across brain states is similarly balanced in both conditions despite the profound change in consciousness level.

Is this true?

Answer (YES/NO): NO